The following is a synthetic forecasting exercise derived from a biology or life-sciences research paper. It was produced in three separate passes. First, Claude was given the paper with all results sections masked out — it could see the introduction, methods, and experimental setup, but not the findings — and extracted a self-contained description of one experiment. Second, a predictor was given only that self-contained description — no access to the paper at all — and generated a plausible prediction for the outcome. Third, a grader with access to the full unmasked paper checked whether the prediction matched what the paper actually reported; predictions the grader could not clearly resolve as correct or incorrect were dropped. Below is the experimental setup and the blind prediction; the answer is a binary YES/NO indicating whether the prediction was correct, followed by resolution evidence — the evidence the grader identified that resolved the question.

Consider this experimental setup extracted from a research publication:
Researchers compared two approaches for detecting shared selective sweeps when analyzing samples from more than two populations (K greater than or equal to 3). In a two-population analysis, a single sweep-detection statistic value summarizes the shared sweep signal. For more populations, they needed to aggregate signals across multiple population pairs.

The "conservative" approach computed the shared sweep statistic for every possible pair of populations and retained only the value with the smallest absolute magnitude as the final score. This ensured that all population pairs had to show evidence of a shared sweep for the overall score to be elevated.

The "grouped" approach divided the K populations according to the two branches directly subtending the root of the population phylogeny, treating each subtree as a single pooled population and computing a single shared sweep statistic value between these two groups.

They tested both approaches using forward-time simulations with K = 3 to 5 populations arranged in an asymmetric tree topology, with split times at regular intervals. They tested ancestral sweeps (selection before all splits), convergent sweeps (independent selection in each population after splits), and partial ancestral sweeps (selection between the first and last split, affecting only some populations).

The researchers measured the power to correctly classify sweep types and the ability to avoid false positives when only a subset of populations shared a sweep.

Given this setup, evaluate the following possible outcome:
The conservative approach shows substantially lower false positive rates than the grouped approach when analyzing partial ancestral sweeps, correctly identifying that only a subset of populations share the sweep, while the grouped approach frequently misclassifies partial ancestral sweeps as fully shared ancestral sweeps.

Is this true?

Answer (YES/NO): NO